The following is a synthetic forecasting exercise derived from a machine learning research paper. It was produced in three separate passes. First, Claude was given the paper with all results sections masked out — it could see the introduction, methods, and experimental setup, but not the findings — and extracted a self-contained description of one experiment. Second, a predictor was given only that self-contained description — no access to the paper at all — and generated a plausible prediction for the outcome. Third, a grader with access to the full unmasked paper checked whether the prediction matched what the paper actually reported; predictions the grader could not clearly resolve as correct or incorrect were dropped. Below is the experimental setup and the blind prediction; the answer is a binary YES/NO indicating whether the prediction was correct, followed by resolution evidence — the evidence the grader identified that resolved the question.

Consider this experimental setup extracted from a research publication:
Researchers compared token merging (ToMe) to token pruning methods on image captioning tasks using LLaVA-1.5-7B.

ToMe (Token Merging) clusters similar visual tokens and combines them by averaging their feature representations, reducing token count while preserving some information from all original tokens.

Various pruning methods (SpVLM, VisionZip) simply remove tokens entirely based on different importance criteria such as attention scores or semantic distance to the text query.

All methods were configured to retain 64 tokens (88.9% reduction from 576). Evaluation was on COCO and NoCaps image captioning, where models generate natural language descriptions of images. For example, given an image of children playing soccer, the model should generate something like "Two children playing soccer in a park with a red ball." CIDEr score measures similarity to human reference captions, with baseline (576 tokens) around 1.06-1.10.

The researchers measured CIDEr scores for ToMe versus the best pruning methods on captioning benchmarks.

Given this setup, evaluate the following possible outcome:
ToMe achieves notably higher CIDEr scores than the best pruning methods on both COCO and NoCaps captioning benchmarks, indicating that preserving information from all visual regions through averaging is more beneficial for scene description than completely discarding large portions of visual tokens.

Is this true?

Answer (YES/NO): NO